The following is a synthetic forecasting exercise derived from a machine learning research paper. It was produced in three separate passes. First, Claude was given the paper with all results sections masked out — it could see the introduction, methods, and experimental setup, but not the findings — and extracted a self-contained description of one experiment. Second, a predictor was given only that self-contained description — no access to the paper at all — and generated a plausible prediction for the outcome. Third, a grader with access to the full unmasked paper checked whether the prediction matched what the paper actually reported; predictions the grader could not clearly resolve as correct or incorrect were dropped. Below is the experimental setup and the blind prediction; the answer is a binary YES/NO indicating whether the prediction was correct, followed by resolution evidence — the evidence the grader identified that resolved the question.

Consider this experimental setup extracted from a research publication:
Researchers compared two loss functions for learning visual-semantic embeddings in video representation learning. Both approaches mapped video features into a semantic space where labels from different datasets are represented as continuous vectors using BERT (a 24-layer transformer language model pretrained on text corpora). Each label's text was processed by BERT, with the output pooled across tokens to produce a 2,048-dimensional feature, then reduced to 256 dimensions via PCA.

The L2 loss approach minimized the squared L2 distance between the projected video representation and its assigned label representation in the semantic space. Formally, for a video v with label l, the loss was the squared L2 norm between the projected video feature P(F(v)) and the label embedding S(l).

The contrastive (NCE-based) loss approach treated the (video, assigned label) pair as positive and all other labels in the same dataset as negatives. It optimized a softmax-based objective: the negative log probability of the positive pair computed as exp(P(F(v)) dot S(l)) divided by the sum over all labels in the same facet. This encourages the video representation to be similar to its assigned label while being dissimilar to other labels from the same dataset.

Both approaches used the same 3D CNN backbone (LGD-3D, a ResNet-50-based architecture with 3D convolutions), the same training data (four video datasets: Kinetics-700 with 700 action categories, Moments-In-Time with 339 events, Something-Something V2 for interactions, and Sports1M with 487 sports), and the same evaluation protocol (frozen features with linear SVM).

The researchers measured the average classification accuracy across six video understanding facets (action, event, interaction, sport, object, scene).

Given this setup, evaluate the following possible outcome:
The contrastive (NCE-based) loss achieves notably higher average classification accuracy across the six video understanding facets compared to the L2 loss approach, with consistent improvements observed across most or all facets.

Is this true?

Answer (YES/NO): YES